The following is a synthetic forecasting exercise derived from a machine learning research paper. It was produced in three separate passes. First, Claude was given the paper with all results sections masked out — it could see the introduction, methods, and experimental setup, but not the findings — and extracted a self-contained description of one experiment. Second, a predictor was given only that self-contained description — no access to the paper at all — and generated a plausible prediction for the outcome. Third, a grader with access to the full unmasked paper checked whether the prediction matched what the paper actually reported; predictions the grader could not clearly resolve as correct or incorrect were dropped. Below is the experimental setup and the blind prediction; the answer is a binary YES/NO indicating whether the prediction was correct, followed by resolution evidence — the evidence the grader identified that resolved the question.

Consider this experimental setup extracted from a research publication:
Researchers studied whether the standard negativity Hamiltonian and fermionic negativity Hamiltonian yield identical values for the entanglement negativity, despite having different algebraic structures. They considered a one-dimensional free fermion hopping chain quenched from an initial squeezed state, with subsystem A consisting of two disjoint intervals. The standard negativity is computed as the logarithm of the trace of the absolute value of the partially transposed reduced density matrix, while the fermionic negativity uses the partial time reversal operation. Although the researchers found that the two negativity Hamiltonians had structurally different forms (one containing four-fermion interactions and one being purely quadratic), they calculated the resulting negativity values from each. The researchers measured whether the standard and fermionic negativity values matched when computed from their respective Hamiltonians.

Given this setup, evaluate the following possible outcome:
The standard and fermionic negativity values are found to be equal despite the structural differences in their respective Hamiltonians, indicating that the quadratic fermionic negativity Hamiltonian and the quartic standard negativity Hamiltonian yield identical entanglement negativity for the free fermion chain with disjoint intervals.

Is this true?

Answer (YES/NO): YES